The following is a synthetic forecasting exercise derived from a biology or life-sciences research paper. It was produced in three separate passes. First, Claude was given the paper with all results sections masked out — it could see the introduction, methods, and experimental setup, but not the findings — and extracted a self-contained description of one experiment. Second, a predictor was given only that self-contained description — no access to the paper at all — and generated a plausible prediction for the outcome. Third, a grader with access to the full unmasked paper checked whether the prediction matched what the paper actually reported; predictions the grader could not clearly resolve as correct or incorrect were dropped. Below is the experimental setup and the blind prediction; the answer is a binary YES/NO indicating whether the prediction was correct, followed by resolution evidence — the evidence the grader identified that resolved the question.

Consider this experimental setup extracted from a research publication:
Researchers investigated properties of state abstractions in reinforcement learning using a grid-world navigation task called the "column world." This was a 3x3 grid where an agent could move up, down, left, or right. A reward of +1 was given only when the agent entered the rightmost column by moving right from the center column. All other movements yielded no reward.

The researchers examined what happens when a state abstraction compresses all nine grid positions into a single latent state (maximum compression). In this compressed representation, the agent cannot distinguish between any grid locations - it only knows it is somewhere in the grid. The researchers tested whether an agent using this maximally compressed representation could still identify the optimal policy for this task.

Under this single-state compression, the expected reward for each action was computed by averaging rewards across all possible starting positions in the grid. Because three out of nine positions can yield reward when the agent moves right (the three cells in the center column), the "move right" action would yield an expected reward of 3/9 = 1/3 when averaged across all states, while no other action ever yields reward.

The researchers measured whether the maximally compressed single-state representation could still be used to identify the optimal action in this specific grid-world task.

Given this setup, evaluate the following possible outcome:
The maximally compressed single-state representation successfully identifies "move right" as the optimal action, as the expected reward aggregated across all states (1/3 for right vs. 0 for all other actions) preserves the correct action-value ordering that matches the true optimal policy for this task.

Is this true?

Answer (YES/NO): YES